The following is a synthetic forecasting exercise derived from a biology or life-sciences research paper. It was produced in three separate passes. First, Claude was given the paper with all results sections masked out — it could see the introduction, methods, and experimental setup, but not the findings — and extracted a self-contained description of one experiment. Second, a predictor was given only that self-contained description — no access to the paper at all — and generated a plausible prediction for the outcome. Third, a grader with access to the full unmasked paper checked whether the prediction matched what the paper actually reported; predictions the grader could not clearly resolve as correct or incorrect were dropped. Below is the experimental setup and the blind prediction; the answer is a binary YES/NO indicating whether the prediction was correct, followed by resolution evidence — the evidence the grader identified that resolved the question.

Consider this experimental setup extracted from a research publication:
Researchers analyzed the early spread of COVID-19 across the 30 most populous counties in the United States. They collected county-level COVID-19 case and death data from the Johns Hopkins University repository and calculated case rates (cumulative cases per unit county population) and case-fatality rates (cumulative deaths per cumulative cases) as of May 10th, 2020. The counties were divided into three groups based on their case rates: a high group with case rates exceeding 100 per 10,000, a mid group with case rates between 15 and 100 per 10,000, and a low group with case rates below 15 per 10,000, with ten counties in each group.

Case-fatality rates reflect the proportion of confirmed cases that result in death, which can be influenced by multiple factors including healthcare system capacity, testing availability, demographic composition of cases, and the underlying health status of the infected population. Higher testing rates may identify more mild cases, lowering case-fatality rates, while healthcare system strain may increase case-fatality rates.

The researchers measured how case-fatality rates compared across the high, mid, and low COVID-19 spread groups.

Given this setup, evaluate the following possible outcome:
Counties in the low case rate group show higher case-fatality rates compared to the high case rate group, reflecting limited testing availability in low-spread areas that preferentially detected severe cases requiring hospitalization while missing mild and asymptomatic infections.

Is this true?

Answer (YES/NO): NO